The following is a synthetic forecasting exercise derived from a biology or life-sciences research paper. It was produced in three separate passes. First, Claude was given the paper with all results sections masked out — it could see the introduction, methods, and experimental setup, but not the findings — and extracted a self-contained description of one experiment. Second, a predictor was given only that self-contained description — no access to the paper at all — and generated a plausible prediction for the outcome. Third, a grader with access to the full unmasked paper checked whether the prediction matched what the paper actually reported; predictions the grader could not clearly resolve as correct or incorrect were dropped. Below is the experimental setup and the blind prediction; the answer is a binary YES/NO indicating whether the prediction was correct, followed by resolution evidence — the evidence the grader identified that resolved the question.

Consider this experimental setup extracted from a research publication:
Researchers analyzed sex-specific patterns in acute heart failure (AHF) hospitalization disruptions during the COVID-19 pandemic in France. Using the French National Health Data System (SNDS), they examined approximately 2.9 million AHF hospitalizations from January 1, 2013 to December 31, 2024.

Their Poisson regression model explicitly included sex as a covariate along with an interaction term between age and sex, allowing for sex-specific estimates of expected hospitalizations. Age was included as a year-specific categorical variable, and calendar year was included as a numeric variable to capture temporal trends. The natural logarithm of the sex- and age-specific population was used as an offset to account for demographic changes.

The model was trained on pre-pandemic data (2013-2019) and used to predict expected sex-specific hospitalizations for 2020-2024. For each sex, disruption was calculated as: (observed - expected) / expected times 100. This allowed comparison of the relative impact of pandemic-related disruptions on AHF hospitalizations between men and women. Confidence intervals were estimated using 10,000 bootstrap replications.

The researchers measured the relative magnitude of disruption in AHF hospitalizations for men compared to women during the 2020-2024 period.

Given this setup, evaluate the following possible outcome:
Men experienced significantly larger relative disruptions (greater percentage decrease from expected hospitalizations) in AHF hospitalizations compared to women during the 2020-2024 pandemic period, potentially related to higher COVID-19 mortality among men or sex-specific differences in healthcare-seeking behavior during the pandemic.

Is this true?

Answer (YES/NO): NO